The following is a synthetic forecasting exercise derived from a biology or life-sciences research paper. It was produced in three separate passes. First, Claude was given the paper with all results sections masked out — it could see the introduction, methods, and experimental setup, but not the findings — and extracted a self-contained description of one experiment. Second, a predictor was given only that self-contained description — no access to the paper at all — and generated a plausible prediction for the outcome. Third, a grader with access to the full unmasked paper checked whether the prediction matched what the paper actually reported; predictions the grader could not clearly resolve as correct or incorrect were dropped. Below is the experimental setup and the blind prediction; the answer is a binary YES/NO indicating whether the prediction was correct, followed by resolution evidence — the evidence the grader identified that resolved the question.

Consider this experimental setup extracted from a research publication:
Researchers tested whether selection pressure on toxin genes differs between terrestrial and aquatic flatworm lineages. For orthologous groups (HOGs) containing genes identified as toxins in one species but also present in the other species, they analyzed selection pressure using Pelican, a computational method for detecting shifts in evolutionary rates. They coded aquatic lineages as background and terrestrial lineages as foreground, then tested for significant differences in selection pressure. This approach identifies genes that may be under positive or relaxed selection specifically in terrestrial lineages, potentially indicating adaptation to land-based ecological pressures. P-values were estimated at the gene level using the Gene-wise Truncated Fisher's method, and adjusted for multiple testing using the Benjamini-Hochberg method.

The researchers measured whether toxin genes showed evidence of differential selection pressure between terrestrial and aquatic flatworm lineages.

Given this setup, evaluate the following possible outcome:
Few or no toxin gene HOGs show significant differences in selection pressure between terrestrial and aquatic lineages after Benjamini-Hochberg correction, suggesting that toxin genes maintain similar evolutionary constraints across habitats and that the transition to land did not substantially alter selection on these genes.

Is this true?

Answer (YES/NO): NO